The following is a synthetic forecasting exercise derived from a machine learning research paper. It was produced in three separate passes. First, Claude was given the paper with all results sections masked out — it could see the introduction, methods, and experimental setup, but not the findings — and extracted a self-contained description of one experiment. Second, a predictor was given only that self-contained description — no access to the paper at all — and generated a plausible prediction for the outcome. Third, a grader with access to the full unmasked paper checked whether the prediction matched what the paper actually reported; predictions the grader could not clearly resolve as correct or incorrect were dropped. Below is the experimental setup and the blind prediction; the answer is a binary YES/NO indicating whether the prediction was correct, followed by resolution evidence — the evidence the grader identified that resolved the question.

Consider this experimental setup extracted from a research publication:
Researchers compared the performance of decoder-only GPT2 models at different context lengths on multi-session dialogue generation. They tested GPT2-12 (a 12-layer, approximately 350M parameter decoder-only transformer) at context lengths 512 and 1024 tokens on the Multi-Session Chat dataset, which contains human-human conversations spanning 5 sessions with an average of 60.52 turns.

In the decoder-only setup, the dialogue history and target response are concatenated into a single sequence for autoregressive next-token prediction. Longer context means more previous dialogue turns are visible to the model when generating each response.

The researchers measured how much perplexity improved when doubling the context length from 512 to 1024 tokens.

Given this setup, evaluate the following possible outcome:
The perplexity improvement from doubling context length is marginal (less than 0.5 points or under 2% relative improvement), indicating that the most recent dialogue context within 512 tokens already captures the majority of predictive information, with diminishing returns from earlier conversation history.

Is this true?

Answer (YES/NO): YES